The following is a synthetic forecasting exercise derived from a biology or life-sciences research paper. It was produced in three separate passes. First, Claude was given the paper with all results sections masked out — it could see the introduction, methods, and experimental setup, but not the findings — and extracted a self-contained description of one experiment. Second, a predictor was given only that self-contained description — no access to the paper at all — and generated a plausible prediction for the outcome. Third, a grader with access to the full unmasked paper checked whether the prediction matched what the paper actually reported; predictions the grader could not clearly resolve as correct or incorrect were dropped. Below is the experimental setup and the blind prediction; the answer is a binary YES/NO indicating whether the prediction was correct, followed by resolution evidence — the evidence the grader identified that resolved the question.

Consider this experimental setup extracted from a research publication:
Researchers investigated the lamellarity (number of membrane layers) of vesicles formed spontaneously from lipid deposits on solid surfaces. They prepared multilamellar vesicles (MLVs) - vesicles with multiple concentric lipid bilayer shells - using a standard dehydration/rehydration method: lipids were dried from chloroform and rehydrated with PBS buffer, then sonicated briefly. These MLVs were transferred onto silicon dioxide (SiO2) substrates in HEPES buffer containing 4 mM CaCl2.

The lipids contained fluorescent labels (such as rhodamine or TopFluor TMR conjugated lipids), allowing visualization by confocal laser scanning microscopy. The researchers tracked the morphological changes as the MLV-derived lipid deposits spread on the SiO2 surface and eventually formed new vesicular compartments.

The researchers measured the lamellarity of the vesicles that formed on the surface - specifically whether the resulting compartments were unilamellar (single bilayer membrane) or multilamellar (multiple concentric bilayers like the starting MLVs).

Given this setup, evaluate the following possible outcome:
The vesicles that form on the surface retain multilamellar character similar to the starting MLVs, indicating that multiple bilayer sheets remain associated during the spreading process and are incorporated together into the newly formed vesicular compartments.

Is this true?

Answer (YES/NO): NO